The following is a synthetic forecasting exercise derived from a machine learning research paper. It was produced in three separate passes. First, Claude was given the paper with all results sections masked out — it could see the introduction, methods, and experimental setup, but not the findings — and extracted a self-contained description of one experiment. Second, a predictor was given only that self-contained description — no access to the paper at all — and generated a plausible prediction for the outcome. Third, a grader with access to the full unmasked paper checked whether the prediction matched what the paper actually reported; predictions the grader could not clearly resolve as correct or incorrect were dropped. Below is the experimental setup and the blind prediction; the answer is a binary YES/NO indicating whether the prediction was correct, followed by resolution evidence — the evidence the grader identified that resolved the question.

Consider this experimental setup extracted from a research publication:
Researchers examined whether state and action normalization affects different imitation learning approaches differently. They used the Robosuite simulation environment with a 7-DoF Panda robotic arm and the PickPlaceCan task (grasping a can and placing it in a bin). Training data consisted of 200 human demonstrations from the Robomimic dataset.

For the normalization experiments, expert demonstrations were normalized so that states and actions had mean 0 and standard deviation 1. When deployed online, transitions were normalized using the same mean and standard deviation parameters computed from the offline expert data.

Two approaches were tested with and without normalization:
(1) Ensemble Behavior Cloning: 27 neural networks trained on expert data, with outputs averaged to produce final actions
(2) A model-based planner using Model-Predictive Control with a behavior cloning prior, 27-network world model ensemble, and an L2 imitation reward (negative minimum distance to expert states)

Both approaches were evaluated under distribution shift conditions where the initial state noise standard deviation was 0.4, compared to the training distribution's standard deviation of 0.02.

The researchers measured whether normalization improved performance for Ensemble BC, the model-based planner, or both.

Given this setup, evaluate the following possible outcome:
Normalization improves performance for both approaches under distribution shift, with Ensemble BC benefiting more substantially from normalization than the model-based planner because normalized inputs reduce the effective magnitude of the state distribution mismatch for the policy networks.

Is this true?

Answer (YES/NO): NO